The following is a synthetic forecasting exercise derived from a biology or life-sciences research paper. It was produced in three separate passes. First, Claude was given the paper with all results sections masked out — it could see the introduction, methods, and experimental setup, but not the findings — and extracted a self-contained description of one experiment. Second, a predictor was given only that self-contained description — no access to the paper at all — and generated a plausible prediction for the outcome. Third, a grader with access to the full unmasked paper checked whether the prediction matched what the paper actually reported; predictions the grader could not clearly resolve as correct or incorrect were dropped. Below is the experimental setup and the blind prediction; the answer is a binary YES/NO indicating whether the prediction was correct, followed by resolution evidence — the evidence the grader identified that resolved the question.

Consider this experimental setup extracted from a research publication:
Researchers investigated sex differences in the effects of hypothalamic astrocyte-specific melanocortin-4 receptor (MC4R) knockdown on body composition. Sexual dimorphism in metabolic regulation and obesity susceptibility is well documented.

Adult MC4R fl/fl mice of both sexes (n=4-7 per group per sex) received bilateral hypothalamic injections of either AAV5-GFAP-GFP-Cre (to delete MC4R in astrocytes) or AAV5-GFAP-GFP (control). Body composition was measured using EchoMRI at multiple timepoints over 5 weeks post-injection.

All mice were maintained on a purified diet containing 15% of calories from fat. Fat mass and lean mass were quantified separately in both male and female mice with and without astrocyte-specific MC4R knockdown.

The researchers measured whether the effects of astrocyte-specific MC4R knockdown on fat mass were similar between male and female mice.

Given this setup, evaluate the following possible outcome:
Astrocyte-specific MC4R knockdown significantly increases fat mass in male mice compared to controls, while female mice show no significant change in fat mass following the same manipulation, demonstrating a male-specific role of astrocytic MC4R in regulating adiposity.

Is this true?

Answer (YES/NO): NO